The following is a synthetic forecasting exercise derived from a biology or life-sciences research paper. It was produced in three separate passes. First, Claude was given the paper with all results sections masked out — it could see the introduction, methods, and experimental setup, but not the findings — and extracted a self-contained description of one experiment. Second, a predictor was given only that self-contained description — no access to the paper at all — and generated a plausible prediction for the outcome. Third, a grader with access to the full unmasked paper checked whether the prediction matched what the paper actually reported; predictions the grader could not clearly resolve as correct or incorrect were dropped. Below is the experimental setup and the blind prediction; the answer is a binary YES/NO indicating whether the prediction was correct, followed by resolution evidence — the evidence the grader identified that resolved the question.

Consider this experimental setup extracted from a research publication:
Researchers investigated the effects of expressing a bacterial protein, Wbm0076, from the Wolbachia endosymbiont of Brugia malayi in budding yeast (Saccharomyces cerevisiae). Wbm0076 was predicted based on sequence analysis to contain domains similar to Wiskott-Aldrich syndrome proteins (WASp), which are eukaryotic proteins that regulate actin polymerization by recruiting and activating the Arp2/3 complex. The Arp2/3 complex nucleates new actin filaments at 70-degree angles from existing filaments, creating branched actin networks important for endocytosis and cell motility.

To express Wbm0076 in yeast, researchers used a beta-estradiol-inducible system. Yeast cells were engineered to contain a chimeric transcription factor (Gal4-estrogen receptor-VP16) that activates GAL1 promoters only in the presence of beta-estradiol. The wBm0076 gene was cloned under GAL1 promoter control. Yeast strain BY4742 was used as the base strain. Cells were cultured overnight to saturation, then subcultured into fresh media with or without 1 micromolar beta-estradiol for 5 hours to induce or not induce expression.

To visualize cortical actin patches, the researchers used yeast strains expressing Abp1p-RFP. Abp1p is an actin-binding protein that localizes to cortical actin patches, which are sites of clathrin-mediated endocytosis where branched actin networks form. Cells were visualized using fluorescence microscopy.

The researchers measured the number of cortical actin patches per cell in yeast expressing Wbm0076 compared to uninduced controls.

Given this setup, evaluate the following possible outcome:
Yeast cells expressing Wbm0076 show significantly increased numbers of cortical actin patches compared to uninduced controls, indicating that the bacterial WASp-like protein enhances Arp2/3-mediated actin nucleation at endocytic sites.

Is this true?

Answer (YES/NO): NO